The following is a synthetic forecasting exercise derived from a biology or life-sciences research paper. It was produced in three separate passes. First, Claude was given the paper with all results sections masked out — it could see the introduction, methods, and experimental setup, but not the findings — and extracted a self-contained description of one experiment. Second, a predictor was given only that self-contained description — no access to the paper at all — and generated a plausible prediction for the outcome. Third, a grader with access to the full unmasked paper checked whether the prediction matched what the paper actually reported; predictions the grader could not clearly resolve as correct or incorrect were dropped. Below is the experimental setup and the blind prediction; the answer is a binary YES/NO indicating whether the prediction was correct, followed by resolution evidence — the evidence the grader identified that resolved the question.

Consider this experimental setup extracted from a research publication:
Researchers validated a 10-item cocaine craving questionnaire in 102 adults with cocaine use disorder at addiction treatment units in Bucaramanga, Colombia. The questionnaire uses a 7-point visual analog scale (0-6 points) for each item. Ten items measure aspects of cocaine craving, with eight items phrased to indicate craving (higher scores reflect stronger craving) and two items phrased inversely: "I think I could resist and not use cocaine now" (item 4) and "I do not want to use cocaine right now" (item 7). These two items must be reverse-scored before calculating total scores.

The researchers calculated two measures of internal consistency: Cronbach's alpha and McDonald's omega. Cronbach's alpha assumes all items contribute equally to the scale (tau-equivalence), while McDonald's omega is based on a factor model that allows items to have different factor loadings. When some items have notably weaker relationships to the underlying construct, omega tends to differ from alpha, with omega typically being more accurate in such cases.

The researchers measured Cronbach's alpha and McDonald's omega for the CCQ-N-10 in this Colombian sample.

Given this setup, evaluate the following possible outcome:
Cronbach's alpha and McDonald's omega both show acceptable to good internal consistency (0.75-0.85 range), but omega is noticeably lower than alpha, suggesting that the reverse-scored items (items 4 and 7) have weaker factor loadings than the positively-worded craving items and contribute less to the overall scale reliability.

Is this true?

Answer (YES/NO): NO